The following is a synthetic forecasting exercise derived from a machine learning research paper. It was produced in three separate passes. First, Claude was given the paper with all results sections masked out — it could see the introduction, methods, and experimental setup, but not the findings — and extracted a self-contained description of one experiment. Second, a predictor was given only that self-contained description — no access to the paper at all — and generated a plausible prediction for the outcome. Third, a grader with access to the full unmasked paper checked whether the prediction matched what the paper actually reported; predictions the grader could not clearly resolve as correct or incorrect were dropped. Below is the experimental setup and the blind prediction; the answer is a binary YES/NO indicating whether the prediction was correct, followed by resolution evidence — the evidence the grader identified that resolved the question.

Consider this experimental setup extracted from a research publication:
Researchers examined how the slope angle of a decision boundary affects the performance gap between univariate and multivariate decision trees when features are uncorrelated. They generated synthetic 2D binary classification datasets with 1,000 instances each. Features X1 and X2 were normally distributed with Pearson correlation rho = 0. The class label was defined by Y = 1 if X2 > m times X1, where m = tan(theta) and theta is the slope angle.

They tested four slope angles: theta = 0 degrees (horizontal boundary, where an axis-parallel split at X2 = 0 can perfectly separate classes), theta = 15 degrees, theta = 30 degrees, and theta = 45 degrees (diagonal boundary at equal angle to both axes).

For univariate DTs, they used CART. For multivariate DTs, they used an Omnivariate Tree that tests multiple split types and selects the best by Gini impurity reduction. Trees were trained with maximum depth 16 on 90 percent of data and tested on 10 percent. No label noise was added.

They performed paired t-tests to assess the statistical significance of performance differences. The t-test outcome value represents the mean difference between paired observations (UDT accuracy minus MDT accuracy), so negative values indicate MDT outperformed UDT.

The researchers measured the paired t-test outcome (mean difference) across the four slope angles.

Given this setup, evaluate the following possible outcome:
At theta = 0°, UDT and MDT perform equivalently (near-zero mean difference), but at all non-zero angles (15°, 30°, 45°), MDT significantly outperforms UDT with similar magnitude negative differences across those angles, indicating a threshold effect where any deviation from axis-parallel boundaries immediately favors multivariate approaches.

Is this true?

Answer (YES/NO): NO